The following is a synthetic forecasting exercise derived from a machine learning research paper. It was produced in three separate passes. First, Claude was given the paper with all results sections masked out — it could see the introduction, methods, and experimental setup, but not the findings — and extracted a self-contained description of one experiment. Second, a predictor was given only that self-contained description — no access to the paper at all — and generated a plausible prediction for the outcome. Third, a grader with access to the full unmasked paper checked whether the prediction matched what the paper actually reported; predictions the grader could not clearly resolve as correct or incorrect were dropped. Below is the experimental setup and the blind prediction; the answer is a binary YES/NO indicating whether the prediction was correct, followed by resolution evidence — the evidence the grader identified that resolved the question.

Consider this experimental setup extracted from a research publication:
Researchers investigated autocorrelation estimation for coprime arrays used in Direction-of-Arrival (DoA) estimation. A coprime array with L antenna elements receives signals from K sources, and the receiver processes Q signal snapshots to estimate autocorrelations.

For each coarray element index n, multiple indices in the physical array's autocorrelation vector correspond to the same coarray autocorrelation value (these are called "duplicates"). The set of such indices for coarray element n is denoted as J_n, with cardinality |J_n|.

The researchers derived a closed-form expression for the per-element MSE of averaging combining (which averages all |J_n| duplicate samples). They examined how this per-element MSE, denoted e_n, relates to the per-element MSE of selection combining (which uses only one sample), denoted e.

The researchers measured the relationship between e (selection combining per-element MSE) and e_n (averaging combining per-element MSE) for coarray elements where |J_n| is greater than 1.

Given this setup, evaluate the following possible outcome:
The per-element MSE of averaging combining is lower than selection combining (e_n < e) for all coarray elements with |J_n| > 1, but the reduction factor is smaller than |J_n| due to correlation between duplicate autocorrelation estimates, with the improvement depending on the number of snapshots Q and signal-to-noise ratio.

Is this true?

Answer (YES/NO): NO